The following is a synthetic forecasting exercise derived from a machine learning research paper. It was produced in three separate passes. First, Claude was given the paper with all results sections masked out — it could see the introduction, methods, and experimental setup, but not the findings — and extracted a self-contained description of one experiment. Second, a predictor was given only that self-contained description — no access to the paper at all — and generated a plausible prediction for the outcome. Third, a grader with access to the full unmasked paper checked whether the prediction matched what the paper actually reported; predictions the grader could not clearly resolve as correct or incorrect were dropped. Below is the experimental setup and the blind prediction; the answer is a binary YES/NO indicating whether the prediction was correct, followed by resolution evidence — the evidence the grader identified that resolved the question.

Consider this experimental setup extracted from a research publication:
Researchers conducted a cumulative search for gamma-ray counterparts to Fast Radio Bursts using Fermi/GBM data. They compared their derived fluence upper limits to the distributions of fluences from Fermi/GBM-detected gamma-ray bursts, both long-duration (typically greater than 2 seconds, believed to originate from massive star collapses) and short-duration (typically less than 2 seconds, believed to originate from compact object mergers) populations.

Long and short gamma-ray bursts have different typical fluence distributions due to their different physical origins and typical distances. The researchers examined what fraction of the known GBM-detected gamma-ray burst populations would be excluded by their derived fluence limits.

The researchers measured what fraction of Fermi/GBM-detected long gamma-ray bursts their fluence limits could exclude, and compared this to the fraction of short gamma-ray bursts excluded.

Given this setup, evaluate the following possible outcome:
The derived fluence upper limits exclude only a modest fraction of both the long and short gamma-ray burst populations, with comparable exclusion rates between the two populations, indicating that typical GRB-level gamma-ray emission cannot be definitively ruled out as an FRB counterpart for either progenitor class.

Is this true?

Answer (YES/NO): NO